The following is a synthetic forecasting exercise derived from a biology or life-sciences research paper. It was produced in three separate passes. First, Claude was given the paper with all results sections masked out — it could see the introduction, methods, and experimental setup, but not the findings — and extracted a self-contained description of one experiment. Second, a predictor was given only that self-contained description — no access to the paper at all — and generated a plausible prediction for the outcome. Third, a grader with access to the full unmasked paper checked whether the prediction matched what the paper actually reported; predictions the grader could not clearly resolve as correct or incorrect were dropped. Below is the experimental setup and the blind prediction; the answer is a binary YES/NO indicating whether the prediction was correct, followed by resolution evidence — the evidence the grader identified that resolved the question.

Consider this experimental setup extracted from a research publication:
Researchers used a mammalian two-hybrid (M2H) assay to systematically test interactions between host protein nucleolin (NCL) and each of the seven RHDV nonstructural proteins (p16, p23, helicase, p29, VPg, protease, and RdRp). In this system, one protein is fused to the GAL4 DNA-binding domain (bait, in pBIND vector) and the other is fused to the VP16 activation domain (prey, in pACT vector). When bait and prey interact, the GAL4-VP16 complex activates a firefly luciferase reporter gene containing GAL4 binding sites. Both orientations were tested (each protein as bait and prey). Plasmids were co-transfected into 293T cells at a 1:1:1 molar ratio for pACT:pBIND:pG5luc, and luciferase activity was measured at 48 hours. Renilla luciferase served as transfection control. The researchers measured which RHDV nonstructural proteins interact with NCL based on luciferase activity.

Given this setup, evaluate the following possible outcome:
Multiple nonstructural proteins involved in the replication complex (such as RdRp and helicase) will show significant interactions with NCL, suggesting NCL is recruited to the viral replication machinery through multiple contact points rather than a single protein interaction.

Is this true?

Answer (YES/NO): NO